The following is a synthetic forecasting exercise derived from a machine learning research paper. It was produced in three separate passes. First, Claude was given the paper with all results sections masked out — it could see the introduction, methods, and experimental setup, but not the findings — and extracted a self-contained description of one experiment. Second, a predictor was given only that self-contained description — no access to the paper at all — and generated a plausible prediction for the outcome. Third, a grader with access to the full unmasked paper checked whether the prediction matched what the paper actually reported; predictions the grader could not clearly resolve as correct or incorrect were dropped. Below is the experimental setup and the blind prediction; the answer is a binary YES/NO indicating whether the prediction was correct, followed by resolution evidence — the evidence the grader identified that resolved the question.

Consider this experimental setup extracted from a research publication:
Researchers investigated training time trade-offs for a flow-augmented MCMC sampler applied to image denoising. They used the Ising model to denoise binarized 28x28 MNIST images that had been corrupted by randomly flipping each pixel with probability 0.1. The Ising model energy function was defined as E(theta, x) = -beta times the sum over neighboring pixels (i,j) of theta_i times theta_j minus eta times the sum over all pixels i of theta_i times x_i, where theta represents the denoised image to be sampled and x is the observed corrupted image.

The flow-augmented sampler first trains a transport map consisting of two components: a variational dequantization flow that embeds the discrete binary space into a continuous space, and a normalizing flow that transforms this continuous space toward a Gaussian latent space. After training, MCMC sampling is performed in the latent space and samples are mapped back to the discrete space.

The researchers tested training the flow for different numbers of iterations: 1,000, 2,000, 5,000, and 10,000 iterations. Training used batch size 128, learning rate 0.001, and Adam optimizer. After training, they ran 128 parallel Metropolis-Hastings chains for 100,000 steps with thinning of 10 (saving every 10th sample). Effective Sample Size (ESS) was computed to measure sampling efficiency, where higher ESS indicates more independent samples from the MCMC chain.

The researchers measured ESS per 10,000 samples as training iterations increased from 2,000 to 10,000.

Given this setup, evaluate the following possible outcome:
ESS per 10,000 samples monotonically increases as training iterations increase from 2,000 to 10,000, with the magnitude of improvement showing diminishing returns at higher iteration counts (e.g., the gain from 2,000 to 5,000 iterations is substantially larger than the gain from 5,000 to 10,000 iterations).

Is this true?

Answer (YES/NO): NO